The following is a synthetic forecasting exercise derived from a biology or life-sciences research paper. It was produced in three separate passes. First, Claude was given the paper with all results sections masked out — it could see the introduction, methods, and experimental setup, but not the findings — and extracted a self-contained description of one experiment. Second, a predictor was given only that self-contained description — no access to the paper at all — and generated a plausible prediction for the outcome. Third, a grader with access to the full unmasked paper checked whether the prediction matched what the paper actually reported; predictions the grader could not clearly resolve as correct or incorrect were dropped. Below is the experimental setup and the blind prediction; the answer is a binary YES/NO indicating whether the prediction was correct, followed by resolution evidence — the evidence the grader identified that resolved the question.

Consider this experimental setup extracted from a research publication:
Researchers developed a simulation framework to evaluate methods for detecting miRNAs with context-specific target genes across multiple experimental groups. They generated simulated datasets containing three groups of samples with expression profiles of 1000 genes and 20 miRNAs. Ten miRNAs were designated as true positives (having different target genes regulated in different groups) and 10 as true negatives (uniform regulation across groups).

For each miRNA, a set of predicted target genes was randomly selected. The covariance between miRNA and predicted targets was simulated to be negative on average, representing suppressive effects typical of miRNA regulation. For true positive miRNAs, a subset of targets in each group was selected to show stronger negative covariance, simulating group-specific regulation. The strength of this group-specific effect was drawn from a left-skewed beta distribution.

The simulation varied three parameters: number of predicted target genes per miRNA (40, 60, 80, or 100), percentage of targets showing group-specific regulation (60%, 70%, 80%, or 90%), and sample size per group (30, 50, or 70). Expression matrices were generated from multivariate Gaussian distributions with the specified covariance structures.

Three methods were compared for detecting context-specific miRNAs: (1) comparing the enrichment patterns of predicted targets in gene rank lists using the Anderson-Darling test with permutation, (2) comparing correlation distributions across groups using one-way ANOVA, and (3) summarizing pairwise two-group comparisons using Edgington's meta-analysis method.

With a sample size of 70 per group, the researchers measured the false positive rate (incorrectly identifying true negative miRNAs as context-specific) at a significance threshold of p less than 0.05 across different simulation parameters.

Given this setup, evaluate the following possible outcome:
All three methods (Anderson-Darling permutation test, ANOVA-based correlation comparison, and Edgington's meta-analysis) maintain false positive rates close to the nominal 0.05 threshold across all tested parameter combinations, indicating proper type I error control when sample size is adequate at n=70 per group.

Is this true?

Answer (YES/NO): NO